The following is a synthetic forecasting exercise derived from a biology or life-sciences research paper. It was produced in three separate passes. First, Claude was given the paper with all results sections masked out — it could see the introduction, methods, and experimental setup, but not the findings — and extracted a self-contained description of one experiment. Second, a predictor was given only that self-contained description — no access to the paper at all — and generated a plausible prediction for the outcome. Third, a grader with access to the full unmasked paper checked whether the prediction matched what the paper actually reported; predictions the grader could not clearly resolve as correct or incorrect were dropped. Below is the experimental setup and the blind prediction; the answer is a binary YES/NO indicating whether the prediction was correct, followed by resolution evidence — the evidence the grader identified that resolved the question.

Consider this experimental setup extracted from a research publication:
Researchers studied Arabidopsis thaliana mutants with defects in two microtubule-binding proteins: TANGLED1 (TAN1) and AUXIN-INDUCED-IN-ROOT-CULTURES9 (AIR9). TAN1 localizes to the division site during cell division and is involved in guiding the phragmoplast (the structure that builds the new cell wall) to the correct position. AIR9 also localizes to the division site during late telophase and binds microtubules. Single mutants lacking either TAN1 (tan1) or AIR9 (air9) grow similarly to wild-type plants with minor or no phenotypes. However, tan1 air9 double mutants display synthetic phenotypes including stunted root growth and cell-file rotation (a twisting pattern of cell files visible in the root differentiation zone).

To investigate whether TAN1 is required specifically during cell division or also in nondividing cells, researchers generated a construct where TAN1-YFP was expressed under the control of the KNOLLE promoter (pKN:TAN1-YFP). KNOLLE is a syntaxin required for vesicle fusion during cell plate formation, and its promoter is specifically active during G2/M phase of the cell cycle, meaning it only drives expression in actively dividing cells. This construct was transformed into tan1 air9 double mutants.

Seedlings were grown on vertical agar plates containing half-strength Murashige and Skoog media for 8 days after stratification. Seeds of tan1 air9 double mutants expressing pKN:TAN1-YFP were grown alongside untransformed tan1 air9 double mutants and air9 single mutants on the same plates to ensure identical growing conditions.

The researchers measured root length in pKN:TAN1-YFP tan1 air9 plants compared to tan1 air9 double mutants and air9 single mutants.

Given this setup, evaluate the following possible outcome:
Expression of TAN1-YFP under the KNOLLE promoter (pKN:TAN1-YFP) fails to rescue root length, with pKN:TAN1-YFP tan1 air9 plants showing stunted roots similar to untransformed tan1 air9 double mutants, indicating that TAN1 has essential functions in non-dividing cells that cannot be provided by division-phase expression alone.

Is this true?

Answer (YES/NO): NO